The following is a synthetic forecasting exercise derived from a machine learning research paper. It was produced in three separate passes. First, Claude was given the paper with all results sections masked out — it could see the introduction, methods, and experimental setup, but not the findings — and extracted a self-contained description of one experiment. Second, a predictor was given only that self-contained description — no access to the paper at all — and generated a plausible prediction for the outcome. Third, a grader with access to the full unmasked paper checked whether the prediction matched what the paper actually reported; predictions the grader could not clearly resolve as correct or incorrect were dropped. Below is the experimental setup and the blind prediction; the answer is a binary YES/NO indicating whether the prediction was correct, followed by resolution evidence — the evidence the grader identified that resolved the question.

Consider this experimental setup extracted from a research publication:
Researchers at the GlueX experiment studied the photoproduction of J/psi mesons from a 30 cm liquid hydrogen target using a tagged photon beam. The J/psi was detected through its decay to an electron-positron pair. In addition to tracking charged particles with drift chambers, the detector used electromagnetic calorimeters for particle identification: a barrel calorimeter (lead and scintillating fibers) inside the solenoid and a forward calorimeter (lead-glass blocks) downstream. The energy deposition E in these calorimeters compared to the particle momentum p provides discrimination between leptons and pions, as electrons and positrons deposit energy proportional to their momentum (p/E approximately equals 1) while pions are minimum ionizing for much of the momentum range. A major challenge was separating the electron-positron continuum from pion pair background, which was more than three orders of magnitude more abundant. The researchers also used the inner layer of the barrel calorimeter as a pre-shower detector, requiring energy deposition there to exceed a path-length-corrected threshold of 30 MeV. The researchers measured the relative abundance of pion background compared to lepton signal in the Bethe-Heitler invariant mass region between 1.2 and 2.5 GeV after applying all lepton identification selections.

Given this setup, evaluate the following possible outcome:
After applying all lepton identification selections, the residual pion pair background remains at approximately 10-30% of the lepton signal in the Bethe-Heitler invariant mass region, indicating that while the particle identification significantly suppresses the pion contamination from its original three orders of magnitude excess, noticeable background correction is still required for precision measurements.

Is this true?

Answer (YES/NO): NO